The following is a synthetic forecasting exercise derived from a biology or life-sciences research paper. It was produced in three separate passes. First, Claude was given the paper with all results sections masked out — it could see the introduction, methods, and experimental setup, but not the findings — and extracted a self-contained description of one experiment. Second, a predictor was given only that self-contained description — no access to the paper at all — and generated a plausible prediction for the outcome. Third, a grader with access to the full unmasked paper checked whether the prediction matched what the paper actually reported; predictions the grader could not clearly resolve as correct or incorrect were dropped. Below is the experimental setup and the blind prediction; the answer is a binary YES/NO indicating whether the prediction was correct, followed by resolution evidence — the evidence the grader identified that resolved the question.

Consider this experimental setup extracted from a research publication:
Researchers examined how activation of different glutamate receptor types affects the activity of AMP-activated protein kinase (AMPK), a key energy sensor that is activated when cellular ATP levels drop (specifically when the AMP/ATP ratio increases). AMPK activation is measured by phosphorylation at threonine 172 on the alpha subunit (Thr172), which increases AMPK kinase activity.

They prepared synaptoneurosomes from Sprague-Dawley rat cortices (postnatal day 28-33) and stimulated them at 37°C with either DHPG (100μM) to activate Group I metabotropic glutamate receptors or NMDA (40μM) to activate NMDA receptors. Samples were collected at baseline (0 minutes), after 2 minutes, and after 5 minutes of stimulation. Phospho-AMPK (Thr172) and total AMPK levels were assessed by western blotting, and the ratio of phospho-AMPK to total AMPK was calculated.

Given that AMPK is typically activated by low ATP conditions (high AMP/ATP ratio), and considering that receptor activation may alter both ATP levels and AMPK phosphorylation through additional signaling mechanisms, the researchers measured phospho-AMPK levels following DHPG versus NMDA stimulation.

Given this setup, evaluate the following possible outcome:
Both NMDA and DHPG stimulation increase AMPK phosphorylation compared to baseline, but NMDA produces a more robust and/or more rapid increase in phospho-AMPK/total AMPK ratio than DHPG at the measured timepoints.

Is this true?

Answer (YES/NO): NO